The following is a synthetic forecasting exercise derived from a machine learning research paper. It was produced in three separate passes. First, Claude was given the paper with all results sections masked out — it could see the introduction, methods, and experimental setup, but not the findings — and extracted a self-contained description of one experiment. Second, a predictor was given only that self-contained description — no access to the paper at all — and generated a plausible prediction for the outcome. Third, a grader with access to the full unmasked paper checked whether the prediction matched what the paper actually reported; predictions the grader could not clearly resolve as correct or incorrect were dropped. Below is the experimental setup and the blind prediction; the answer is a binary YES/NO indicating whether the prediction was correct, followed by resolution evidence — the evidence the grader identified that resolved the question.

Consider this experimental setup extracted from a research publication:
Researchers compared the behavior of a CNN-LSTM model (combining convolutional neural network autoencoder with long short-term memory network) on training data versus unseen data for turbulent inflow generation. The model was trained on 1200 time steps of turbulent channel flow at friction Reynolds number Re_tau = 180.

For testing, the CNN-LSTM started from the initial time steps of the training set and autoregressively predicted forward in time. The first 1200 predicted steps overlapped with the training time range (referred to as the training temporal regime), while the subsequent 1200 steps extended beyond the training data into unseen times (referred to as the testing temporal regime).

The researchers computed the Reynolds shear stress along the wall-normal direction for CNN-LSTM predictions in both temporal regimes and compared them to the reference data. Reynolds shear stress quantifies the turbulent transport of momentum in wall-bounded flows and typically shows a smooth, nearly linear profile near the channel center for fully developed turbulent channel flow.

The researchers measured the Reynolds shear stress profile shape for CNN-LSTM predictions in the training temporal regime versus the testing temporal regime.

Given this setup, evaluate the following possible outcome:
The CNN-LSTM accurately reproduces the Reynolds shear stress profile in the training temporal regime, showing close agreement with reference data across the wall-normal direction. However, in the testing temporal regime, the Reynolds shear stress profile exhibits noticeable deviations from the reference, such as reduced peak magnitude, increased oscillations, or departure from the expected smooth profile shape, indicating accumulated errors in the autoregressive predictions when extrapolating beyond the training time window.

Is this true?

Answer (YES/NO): YES